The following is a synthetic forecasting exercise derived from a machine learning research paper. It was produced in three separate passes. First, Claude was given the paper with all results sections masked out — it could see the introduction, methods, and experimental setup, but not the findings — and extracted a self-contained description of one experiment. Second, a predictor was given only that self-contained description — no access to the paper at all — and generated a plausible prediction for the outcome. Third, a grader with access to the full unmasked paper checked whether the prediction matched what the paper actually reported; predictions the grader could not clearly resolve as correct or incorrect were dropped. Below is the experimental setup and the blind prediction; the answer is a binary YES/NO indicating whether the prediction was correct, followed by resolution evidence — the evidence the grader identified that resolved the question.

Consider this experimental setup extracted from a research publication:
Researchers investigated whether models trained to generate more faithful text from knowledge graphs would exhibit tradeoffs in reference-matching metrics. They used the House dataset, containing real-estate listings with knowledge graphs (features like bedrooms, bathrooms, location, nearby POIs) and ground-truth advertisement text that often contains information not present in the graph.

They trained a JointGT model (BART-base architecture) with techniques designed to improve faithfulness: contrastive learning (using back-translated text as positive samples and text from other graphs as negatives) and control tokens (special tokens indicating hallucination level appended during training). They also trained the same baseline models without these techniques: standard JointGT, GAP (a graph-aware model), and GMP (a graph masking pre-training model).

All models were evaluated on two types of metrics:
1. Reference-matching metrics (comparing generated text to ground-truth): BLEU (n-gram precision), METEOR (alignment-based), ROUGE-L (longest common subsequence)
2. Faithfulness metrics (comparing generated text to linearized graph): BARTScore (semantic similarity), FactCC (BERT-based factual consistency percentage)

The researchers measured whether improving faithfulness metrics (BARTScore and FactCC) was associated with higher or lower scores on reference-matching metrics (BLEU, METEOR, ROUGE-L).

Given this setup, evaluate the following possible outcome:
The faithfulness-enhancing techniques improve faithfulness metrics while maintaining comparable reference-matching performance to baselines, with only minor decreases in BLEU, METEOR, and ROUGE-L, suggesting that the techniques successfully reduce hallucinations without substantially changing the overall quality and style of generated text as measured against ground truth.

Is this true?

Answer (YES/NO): NO